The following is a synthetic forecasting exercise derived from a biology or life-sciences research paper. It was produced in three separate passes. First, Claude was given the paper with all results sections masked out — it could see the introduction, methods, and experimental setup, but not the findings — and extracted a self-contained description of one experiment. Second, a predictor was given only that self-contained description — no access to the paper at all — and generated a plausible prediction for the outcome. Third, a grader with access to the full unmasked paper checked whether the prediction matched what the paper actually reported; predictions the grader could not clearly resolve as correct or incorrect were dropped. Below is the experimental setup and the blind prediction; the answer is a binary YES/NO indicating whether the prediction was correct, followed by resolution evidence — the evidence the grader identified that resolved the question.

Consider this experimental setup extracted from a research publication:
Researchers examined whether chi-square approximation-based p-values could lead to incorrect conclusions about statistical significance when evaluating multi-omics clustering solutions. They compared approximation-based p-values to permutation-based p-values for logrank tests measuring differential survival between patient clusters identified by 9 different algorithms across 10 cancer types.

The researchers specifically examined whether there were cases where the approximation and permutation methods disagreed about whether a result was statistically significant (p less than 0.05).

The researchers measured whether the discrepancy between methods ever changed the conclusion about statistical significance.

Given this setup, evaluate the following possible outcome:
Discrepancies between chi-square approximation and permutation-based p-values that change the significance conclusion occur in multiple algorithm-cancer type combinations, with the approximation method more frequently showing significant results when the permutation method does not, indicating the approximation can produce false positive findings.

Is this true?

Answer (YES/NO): YES